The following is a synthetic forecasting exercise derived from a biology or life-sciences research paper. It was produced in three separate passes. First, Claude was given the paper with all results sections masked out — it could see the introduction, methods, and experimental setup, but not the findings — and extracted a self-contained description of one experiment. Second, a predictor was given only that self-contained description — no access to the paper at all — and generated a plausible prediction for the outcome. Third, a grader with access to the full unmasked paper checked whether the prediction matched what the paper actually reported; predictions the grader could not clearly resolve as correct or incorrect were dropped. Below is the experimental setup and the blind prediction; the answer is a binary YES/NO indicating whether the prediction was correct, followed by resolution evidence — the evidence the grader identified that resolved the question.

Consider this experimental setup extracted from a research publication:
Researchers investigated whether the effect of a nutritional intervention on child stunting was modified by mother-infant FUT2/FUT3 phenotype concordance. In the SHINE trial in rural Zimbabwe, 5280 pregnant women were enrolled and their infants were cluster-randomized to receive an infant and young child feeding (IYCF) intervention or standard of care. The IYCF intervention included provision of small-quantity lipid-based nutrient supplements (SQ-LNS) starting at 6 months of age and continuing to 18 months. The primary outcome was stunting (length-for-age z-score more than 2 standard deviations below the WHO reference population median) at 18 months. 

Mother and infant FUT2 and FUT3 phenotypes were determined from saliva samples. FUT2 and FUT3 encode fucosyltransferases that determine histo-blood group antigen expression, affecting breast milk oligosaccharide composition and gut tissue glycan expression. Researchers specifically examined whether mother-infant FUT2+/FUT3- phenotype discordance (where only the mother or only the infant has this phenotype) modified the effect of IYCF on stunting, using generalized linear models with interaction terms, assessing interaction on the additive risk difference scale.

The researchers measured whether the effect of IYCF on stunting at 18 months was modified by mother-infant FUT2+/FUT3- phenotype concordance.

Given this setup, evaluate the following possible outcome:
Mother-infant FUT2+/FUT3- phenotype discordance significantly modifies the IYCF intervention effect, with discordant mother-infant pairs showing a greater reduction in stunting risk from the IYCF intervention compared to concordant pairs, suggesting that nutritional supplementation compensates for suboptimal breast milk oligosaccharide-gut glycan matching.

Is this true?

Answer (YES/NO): NO